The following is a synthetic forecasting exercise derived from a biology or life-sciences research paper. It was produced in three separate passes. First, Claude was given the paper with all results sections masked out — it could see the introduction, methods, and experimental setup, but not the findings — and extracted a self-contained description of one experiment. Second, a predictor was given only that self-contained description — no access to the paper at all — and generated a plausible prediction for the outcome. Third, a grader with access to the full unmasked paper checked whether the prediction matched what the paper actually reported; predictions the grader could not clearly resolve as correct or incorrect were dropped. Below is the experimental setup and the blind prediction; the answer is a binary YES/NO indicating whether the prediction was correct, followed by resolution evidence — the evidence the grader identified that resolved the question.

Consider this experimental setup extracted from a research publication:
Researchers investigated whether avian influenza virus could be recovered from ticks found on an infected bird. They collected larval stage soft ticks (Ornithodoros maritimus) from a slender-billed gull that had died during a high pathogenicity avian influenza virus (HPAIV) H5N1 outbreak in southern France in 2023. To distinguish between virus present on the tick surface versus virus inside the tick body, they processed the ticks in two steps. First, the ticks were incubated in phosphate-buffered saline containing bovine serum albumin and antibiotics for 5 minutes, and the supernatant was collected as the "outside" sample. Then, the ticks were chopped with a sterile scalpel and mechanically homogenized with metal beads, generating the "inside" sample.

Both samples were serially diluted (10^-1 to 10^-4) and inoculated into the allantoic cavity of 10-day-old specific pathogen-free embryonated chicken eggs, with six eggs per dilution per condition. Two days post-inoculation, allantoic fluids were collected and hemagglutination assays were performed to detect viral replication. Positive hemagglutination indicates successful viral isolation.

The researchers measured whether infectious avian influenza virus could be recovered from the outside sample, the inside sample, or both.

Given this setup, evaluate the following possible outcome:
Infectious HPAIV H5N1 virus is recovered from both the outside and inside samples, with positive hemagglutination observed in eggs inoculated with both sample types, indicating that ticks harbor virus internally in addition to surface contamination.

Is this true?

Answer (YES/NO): NO